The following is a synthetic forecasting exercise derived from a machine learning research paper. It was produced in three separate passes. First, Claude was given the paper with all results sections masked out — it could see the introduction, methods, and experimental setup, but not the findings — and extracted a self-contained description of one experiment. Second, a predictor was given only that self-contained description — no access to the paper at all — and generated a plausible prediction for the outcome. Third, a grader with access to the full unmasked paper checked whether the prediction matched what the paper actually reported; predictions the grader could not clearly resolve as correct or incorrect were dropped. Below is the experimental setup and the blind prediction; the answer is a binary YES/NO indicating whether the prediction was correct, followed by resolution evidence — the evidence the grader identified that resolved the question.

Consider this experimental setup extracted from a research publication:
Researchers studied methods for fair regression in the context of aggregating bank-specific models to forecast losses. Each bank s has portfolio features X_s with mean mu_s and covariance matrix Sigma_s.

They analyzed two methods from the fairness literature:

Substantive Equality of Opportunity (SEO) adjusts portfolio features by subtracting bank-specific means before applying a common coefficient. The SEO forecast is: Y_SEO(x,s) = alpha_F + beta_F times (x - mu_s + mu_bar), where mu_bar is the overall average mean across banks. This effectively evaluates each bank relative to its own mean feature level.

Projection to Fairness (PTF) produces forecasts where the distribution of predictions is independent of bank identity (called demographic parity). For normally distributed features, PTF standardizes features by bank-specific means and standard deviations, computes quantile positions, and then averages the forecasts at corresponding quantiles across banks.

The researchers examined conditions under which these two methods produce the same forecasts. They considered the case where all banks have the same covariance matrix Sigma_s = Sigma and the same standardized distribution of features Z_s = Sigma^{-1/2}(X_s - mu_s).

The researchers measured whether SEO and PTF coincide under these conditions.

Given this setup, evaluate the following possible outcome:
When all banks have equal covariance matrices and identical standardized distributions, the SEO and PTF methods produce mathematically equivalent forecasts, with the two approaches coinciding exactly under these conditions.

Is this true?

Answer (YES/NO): YES